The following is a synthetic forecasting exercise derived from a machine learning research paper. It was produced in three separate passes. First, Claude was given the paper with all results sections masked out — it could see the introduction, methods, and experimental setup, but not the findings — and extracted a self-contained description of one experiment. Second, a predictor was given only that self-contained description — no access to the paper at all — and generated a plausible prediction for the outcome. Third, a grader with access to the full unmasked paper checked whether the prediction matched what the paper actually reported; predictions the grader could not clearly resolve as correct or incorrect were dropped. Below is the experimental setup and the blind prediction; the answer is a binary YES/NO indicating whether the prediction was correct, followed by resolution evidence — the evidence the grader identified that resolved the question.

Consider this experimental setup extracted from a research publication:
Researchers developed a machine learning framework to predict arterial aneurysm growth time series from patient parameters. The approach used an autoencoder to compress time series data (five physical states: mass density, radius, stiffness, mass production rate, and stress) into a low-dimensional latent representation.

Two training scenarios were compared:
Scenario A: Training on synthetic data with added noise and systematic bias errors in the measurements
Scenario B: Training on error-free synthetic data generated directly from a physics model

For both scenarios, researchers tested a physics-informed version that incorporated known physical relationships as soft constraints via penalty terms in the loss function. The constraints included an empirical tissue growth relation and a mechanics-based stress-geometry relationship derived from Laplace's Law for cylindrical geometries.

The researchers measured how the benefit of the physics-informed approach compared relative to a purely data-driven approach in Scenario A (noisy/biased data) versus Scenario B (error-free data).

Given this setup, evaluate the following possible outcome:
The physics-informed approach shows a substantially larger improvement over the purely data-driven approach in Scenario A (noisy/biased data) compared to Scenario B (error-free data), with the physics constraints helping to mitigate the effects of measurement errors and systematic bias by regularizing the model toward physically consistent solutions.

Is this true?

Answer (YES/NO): YES